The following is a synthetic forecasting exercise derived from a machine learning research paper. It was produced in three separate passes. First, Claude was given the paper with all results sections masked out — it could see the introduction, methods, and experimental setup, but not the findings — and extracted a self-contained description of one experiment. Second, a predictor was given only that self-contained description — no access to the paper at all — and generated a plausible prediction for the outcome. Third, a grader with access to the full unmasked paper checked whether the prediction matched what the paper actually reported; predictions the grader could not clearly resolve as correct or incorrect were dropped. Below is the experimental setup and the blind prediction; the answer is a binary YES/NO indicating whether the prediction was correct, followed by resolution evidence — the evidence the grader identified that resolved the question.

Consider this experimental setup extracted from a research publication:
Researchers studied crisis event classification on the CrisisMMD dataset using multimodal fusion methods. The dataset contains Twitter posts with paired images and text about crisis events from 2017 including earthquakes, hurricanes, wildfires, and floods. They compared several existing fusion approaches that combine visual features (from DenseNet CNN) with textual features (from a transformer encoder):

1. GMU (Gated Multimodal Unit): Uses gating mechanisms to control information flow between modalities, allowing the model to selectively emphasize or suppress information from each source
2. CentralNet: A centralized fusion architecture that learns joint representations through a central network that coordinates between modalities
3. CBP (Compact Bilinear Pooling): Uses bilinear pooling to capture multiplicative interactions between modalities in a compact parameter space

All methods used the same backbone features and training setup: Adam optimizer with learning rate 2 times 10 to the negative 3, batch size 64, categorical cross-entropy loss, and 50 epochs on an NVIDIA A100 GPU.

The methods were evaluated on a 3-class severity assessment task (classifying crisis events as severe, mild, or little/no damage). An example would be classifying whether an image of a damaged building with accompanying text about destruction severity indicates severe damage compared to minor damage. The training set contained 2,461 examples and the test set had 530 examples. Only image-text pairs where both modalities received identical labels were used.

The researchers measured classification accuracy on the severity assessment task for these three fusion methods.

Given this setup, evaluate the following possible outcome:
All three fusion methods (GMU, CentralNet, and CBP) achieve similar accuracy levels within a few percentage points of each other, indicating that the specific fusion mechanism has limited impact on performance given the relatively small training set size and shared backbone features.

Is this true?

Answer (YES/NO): NO